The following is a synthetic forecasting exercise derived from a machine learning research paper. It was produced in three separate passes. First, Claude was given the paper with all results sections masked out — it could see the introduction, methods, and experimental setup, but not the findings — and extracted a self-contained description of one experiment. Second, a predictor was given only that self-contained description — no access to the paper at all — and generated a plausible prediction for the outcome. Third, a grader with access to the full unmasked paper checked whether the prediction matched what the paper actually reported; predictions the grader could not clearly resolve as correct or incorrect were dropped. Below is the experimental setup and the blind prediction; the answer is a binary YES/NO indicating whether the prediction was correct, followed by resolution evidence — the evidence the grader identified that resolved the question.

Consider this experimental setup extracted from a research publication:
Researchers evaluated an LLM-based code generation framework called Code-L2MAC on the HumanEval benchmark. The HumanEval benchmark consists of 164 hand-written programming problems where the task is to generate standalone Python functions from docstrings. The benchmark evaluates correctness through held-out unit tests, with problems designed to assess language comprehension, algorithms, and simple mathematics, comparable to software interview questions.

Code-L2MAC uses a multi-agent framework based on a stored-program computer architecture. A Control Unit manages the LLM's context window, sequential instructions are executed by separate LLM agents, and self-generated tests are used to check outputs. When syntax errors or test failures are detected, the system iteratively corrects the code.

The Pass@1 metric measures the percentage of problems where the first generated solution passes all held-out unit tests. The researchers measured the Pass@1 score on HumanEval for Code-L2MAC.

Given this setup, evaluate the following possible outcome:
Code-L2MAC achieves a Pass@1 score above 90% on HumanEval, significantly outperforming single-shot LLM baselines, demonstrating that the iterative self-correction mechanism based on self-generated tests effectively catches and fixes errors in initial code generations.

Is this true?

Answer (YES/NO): YES